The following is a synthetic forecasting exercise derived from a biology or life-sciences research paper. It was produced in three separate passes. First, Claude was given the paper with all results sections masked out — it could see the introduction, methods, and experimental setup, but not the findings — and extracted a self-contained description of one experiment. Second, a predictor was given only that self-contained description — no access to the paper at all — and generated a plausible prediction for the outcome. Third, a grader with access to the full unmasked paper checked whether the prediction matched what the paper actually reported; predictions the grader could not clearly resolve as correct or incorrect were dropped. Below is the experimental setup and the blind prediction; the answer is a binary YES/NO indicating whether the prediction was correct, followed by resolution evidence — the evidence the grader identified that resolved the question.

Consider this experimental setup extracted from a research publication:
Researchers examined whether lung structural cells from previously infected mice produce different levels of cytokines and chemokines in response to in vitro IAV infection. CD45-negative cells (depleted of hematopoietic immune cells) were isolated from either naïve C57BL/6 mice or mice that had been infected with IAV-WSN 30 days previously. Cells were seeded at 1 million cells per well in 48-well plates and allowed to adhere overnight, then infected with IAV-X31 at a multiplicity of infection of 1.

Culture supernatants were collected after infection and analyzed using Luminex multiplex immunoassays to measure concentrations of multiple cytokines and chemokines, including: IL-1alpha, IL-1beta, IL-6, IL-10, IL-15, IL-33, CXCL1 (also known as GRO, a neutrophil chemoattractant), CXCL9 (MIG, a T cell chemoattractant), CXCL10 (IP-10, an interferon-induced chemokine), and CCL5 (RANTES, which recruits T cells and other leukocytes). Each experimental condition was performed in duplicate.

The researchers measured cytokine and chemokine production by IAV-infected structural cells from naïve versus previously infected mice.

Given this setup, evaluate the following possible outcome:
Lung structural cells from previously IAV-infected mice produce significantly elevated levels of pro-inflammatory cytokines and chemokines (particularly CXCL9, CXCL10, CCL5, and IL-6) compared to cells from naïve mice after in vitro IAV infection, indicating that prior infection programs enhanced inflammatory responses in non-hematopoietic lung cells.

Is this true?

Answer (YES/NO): NO